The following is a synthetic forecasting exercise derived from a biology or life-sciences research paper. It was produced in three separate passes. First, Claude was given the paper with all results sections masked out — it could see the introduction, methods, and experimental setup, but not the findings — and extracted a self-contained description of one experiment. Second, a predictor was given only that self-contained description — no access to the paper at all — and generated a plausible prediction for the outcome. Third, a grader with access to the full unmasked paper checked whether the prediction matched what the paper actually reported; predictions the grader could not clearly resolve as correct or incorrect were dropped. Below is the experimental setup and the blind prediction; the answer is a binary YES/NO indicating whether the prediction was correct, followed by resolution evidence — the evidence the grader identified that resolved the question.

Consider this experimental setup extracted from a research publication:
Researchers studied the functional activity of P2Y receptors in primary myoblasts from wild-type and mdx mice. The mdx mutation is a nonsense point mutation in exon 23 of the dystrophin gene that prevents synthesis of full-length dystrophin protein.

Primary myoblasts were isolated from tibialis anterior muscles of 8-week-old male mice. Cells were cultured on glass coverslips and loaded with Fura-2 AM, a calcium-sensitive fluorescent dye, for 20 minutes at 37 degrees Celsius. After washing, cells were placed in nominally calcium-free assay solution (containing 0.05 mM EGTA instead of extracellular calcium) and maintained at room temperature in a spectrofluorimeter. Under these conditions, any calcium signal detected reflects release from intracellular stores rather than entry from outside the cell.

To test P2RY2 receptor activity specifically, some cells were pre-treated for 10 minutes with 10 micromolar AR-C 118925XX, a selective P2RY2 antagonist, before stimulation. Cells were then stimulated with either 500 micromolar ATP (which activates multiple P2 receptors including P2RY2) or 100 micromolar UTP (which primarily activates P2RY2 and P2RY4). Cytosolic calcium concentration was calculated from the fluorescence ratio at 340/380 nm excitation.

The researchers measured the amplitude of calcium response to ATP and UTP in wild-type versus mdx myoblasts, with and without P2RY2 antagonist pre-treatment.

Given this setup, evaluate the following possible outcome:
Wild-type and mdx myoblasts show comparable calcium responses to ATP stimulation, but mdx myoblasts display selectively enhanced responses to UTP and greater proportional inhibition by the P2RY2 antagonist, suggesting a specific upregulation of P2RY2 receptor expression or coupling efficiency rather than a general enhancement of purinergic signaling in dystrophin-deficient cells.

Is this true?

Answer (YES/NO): NO